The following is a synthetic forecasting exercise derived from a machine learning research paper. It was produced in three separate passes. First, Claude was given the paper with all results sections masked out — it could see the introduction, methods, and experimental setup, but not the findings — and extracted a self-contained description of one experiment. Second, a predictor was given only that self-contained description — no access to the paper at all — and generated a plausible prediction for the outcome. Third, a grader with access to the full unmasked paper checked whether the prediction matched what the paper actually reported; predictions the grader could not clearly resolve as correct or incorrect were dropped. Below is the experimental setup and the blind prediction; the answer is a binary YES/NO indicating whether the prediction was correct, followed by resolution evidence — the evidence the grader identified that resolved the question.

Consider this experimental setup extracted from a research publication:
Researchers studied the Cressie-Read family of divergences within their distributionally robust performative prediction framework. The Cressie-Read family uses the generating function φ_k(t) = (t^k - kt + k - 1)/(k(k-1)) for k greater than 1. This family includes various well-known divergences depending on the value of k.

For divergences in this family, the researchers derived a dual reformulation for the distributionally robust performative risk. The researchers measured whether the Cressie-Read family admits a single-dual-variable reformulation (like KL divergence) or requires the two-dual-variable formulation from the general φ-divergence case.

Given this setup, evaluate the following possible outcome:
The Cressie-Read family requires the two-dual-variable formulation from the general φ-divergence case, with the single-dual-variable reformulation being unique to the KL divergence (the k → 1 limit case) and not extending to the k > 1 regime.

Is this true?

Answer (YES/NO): NO